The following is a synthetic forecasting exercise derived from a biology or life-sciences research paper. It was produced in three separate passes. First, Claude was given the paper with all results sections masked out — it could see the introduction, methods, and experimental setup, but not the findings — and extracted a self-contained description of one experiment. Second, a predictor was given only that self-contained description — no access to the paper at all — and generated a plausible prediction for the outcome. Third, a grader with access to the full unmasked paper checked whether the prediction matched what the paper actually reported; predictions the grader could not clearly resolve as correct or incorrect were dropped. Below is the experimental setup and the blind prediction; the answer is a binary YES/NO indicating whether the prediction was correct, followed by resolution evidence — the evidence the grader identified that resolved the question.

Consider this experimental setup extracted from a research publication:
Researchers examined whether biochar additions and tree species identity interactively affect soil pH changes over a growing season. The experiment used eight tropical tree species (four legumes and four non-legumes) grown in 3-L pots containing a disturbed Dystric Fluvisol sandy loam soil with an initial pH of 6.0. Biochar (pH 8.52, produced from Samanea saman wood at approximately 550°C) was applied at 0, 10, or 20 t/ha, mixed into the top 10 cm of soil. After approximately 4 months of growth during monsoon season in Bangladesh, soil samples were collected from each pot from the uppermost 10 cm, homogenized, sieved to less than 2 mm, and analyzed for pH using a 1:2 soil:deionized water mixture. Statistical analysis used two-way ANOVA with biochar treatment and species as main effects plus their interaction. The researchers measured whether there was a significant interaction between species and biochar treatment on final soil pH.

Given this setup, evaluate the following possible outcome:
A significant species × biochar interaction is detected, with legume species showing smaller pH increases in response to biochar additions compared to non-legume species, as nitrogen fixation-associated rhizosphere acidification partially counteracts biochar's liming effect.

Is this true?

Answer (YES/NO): NO